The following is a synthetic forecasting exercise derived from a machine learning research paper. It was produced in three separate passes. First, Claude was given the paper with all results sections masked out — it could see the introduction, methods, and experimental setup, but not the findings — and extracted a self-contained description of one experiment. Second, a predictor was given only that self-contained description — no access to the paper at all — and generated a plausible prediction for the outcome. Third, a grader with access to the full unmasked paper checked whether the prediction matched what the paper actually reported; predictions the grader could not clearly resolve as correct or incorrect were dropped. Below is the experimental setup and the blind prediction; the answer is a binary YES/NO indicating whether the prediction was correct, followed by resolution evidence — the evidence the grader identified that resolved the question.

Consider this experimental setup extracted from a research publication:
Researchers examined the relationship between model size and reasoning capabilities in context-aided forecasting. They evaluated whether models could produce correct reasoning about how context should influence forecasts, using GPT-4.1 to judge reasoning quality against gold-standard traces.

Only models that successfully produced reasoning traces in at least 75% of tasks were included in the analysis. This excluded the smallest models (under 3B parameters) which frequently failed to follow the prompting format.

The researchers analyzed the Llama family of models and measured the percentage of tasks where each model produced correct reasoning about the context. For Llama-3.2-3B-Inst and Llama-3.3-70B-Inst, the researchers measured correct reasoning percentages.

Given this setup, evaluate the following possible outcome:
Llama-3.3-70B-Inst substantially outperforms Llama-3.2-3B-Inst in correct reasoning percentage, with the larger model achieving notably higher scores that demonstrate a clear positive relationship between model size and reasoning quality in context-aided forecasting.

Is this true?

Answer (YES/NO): YES